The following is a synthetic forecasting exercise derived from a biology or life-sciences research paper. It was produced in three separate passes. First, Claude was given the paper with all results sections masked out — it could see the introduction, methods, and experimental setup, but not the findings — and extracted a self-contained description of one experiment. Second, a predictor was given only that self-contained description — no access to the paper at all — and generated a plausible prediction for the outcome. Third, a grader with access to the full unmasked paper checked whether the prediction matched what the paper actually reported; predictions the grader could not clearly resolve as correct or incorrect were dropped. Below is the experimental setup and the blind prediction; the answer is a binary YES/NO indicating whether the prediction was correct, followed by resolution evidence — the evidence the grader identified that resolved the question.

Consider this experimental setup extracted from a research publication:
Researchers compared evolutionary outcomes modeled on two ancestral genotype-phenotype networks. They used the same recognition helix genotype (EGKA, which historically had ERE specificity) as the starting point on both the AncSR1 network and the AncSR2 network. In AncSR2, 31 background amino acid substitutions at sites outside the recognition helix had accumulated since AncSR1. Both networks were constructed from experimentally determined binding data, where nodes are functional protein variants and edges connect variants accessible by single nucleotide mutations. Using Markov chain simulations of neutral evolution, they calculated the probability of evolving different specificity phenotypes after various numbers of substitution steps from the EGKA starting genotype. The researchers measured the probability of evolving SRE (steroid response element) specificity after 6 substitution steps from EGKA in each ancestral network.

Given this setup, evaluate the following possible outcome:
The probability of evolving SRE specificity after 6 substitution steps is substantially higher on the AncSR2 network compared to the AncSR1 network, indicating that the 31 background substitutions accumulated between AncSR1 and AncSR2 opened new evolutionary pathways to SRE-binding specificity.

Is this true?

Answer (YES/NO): YES